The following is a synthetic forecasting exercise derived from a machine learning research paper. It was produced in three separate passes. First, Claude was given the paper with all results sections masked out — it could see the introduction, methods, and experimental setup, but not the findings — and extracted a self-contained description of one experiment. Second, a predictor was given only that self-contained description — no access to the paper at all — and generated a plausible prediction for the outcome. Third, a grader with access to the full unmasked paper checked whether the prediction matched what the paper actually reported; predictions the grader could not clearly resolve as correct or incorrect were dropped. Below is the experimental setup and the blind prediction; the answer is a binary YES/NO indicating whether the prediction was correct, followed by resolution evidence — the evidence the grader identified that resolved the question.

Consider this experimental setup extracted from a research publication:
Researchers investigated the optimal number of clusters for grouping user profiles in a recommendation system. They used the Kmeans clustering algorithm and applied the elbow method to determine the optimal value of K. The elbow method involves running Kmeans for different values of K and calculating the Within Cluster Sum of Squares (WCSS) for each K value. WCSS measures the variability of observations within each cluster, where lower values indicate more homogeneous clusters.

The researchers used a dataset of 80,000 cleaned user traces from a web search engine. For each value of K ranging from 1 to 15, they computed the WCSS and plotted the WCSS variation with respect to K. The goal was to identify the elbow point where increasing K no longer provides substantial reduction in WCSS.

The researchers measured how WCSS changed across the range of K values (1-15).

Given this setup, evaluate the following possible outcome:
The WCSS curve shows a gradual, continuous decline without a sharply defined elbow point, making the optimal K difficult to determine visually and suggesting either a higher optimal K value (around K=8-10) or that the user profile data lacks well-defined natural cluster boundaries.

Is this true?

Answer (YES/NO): NO